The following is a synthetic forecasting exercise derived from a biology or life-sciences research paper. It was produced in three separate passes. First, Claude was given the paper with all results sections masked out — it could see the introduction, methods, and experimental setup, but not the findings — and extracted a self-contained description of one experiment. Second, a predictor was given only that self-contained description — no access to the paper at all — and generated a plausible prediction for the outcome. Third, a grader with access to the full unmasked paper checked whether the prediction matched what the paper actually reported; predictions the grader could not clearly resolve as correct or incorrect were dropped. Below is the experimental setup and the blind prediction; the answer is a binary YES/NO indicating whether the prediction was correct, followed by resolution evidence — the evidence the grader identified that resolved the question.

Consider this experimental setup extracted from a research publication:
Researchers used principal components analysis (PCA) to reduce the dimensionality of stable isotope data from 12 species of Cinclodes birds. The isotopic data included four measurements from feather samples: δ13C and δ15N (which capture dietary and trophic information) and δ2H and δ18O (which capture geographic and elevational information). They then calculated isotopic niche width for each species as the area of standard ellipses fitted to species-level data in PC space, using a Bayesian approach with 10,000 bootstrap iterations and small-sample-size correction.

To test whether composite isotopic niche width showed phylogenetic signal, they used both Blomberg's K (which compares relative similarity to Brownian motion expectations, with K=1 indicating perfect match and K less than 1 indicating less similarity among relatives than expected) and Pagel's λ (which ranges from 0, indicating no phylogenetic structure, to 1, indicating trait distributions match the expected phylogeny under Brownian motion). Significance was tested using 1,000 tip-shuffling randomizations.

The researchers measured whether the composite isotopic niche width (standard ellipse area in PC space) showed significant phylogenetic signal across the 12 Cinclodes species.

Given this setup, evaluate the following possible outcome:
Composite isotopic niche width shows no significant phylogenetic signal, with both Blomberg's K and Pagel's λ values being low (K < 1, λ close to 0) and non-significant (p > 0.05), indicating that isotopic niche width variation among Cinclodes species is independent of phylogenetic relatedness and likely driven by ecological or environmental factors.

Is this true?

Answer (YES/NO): YES